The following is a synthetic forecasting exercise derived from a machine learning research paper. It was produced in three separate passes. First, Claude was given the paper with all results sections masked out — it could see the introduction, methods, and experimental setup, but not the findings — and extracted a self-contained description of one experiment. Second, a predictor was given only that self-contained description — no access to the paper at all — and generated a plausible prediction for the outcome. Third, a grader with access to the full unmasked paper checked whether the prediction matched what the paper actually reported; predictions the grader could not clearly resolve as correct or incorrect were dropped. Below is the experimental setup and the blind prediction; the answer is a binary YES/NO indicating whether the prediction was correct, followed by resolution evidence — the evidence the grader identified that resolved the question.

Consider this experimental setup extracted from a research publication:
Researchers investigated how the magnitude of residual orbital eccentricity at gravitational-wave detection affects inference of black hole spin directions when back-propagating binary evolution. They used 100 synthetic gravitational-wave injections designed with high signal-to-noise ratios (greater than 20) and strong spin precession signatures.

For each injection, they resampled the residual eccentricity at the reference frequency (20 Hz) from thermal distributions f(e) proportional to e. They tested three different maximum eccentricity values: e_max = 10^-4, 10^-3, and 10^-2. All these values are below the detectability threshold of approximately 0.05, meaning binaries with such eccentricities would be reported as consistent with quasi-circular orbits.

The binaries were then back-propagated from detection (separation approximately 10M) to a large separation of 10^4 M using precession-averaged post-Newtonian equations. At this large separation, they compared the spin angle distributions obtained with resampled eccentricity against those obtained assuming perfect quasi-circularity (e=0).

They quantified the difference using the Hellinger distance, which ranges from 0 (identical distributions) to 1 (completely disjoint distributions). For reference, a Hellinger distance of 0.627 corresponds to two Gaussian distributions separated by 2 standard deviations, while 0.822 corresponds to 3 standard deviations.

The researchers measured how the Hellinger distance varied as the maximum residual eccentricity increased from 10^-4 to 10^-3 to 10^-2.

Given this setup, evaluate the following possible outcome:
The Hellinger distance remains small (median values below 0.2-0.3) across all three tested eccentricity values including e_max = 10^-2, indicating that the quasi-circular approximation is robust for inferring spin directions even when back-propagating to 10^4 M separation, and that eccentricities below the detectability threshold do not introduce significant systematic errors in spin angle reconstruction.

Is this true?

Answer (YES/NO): NO